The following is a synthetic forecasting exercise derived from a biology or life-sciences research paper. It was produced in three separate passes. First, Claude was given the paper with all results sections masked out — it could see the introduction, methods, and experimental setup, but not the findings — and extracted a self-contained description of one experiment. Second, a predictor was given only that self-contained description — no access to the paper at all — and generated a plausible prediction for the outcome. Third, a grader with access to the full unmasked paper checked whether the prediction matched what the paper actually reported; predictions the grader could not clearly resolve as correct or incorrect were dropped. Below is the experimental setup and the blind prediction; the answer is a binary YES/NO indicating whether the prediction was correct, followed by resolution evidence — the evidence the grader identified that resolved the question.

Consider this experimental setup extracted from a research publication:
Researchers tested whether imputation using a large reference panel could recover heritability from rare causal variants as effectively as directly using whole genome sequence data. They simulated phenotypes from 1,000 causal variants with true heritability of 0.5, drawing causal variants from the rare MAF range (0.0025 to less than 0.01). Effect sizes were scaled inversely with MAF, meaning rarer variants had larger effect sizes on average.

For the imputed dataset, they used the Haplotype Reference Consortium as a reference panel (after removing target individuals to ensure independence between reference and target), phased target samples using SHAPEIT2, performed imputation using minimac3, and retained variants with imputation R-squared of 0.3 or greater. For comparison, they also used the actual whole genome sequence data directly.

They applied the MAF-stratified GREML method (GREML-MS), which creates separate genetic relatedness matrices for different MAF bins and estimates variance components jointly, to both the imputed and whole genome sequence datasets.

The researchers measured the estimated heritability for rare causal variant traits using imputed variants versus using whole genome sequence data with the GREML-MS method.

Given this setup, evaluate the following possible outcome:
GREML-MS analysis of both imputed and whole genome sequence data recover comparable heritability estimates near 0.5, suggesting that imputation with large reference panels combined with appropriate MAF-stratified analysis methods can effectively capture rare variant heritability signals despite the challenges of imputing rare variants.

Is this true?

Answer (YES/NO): NO